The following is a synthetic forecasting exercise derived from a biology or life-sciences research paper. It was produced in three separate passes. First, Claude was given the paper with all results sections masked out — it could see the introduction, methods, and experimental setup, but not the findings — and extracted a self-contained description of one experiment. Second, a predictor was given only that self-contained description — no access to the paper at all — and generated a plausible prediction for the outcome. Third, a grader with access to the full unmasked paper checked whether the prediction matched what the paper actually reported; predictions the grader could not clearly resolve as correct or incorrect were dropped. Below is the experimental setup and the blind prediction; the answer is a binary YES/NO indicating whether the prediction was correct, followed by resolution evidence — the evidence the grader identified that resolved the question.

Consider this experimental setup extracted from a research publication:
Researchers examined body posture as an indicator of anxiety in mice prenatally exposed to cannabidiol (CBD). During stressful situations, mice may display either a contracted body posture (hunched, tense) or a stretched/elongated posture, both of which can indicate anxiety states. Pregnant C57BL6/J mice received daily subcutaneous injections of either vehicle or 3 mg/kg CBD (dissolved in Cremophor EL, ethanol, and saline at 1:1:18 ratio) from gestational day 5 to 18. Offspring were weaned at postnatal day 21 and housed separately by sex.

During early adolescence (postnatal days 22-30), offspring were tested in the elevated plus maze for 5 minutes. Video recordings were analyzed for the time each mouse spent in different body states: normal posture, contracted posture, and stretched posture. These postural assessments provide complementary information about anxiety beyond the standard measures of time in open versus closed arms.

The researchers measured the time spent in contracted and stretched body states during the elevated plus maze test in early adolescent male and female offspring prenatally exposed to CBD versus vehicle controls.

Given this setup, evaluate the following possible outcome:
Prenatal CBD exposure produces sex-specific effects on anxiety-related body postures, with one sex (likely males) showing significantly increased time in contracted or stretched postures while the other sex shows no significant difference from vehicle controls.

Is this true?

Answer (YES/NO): NO